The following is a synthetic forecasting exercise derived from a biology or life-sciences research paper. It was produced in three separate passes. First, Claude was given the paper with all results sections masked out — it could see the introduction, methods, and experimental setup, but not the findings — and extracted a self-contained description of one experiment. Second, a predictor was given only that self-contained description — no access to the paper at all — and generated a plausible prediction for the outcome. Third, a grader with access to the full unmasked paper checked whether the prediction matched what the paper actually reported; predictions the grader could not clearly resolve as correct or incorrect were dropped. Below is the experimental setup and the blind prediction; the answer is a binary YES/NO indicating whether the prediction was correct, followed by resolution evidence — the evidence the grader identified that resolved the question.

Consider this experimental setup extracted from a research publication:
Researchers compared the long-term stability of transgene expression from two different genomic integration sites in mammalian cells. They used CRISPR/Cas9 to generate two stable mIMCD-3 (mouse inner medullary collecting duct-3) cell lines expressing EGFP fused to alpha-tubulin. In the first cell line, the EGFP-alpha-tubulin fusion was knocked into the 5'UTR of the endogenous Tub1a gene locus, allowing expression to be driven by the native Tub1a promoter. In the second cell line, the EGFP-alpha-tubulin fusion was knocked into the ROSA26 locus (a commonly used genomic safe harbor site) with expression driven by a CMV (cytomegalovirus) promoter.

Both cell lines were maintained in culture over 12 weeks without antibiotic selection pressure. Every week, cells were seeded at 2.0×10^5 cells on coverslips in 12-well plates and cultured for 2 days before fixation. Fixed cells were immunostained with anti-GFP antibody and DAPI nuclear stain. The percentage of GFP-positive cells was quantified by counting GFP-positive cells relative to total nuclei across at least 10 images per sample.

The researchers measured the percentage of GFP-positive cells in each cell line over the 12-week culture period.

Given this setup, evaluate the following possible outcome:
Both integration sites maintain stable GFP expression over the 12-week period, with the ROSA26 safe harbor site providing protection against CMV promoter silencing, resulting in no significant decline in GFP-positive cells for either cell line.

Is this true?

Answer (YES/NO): NO